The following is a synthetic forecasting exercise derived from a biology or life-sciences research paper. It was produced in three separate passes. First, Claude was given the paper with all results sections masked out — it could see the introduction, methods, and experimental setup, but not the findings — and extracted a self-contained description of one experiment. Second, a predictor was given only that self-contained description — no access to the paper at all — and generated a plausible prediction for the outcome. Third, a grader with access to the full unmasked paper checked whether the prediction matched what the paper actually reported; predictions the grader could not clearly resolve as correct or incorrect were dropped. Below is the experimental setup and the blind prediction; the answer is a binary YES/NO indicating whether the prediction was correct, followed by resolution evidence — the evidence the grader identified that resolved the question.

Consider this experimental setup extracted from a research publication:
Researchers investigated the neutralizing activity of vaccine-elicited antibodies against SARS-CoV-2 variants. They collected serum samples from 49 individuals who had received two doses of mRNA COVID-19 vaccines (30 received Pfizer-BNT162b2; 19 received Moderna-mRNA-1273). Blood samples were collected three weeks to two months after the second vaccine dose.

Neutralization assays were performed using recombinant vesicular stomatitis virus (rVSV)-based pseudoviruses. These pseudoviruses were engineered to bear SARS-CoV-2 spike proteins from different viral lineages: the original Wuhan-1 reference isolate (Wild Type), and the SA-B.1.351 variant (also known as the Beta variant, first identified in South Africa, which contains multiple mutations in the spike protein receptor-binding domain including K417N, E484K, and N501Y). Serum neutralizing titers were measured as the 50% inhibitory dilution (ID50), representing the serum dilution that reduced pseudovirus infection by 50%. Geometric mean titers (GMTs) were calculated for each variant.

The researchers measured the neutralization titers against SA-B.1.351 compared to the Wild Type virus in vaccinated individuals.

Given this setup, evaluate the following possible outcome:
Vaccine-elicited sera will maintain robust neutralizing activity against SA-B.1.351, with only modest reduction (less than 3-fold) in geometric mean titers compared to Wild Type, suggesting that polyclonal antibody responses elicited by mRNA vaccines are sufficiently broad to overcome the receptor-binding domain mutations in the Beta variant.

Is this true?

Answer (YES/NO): NO